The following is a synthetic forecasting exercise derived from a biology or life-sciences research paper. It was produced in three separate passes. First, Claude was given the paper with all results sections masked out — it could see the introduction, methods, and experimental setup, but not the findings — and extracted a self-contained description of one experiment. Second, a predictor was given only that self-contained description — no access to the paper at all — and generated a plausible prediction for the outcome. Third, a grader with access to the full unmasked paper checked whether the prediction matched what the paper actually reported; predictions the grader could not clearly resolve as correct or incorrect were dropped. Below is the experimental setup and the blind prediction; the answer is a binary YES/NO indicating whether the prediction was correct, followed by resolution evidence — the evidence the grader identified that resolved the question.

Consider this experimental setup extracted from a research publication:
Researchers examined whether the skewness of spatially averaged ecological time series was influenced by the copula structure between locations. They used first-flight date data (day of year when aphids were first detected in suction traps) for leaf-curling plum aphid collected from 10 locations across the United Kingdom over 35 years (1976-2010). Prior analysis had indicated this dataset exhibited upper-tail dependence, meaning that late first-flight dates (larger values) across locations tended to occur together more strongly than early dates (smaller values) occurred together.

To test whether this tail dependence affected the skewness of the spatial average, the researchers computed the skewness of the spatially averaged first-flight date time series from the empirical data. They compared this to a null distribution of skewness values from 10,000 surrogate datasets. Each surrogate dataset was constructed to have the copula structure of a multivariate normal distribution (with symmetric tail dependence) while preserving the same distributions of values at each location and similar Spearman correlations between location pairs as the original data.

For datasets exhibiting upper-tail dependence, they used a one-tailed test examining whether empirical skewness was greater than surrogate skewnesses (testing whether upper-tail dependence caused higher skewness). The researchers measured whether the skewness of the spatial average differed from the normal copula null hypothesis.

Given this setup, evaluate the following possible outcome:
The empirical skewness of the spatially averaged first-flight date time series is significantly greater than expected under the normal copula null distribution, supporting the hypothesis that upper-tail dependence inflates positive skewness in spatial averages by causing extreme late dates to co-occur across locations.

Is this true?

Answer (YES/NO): YES